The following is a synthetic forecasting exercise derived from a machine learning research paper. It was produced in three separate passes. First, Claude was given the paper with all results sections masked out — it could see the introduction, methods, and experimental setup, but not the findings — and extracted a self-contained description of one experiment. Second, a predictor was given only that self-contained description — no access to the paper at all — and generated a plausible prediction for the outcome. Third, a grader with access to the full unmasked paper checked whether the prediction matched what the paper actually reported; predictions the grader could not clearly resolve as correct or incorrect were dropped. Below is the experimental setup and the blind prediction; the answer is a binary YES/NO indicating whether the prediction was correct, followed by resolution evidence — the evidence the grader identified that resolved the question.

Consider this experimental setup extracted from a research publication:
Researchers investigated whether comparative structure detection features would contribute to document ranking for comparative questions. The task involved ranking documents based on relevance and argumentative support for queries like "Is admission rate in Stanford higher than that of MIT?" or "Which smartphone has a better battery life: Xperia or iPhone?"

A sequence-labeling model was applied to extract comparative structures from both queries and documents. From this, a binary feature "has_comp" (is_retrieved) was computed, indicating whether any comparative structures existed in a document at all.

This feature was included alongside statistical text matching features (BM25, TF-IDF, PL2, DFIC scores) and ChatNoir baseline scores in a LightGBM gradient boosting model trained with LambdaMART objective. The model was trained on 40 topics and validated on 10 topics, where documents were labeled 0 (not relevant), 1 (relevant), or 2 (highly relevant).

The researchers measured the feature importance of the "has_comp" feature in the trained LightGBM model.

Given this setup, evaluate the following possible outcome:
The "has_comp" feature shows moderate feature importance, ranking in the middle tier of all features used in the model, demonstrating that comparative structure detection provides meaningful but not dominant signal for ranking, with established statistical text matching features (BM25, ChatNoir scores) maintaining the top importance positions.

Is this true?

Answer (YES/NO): NO